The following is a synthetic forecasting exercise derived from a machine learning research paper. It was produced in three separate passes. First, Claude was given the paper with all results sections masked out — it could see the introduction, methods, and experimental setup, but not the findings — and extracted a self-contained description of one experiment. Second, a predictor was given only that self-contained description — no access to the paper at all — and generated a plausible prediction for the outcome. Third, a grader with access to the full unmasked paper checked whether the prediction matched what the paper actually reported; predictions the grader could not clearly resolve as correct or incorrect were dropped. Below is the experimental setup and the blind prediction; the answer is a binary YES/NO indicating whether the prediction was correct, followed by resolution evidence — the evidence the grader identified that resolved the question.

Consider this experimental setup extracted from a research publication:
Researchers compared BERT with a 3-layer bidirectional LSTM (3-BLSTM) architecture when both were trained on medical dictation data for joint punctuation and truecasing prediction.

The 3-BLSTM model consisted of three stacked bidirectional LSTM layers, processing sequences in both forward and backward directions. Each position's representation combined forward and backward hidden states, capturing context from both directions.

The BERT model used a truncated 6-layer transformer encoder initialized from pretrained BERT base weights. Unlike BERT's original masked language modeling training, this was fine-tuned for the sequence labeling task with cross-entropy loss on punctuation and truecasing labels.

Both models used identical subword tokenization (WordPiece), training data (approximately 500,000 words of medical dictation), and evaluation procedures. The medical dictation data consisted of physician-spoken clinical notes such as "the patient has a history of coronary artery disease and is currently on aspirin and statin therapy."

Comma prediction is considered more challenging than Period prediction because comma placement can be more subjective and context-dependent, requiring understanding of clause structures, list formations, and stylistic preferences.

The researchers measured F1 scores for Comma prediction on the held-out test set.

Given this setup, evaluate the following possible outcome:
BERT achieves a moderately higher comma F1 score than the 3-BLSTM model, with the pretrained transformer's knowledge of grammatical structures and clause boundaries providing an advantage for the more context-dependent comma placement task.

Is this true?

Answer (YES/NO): YES